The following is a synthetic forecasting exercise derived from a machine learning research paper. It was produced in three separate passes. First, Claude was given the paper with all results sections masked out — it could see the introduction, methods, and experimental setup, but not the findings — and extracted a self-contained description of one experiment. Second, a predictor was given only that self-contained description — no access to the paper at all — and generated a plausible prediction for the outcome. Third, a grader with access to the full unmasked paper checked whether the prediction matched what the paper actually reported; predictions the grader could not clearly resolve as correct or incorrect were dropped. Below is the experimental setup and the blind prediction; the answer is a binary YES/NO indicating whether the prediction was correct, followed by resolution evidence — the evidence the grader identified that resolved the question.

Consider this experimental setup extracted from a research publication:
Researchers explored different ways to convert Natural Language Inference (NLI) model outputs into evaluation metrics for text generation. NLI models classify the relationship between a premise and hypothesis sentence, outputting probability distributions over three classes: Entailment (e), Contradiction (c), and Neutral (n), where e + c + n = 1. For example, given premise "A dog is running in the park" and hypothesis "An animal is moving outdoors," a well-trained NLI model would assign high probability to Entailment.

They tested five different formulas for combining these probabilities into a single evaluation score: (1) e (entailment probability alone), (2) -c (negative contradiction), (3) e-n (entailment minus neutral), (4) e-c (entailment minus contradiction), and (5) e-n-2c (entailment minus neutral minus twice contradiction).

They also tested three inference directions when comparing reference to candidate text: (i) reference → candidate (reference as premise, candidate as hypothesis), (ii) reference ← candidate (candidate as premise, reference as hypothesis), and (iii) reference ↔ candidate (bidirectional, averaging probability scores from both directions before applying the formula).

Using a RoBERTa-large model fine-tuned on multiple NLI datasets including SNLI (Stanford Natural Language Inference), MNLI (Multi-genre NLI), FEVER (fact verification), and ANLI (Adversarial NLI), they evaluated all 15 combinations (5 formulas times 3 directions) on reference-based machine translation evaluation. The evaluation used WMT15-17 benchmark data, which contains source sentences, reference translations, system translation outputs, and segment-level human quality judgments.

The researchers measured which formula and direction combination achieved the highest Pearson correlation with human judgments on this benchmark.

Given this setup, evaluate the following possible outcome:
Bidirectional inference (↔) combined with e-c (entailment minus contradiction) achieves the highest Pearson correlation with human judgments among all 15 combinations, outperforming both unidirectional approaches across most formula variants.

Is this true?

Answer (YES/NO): NO